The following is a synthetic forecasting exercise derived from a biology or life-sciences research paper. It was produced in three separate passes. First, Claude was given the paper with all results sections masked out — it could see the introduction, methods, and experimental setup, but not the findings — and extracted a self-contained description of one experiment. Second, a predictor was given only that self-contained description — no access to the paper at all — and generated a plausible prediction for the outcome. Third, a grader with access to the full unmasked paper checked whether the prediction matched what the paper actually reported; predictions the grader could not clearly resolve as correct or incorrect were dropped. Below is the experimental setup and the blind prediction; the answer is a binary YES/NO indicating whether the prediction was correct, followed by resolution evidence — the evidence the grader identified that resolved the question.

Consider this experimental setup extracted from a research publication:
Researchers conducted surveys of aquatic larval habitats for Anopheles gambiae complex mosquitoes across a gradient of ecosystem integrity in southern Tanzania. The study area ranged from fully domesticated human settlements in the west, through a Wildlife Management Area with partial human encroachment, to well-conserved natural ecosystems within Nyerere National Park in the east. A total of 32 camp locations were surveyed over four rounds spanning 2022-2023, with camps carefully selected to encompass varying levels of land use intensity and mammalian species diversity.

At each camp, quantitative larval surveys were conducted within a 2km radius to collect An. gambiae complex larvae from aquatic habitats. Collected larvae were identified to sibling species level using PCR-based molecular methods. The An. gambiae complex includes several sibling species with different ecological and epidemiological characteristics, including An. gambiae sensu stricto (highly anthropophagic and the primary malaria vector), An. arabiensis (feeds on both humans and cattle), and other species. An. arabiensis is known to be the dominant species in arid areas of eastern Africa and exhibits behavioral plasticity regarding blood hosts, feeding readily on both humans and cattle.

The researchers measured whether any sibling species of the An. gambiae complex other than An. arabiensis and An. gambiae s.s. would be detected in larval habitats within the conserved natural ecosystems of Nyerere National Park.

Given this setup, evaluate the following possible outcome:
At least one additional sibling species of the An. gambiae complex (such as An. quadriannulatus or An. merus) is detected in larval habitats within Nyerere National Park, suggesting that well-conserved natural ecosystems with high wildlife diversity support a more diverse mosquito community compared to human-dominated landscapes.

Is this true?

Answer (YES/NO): YES